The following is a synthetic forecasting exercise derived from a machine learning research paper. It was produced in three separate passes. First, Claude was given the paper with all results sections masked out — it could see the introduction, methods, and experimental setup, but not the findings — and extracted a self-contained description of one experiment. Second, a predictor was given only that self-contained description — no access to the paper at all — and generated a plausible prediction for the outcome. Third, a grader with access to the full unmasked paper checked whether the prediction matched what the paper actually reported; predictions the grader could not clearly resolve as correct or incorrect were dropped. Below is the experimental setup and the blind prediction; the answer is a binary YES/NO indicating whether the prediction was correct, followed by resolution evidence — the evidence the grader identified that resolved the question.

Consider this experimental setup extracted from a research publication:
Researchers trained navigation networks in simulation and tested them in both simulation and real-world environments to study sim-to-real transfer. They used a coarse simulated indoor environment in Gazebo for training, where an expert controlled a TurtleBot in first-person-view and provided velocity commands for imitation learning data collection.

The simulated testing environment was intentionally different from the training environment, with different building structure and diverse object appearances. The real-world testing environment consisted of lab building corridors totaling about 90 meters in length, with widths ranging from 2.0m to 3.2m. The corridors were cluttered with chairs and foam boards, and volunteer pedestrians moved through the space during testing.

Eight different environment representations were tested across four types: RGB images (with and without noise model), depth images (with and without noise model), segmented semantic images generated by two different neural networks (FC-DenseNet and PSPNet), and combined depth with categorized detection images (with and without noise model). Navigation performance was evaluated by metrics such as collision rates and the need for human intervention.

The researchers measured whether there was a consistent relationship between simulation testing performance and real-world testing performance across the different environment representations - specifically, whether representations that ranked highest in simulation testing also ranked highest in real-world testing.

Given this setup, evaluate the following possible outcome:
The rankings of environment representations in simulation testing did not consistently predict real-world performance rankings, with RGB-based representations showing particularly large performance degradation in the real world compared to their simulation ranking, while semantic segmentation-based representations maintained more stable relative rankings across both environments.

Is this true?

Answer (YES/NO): NO